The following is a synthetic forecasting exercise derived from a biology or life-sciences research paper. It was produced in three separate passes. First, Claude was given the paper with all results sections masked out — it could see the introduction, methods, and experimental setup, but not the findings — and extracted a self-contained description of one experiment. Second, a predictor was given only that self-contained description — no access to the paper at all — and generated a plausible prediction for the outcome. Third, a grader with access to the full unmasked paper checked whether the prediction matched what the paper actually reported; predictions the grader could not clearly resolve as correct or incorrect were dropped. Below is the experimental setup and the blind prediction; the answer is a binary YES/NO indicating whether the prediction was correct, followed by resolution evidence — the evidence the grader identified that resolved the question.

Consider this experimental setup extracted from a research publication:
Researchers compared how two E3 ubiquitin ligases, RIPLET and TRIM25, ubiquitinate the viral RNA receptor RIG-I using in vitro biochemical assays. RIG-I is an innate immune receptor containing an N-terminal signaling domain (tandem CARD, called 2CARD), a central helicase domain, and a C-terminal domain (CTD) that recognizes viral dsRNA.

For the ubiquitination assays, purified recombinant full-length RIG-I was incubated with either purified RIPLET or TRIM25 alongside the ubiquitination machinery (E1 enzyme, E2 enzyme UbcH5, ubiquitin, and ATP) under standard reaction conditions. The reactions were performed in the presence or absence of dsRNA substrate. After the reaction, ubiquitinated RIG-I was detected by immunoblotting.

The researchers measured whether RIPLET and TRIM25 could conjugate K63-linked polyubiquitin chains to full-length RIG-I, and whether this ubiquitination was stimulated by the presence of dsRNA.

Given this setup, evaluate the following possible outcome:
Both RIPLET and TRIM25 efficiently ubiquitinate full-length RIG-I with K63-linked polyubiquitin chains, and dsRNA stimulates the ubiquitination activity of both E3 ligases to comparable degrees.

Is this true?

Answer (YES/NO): NO